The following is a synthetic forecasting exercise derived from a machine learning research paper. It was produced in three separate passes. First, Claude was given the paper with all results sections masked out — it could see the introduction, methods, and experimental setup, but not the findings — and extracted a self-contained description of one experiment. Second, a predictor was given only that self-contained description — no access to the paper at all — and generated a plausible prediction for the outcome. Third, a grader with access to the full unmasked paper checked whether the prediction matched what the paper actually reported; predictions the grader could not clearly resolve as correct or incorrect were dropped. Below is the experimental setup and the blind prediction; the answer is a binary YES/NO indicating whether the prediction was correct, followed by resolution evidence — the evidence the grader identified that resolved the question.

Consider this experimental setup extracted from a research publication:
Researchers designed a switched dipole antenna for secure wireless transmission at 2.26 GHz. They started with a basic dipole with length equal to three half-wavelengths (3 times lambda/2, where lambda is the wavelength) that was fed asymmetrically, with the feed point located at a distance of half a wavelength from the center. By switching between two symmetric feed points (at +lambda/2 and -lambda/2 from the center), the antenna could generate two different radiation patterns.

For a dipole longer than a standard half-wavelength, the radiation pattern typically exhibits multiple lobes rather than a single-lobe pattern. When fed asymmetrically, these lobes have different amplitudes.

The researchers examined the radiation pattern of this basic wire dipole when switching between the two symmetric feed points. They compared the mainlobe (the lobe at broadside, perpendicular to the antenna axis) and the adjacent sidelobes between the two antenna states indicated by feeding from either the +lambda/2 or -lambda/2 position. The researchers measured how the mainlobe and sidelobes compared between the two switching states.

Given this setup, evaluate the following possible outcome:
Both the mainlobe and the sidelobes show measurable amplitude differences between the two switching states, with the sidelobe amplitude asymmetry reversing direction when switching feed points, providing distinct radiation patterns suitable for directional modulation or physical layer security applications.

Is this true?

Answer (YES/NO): NO